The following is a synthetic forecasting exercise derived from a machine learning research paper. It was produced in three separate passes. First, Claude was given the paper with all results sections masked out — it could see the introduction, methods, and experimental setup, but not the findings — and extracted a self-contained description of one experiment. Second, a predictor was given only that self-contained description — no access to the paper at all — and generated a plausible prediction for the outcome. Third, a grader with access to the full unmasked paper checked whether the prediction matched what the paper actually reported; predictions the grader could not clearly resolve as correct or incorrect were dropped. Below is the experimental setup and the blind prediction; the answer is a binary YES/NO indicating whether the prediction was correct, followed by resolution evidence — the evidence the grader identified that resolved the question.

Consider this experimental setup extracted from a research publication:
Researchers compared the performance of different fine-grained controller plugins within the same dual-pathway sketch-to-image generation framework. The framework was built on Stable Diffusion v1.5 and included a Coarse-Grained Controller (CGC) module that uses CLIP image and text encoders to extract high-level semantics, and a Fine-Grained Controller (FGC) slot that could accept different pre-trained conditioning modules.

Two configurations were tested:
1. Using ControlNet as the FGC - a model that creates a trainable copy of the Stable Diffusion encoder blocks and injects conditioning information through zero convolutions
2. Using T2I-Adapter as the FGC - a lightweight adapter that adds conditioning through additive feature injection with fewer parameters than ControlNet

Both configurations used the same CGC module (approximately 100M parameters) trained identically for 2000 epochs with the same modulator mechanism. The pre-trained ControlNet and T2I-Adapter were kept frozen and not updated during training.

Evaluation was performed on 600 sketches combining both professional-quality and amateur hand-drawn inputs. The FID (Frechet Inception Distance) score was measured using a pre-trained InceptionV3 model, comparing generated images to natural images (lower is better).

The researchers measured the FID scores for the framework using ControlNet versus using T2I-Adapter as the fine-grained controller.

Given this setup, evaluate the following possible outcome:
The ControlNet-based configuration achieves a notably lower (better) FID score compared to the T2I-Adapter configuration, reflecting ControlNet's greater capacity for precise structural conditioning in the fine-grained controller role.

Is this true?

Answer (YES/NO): YES